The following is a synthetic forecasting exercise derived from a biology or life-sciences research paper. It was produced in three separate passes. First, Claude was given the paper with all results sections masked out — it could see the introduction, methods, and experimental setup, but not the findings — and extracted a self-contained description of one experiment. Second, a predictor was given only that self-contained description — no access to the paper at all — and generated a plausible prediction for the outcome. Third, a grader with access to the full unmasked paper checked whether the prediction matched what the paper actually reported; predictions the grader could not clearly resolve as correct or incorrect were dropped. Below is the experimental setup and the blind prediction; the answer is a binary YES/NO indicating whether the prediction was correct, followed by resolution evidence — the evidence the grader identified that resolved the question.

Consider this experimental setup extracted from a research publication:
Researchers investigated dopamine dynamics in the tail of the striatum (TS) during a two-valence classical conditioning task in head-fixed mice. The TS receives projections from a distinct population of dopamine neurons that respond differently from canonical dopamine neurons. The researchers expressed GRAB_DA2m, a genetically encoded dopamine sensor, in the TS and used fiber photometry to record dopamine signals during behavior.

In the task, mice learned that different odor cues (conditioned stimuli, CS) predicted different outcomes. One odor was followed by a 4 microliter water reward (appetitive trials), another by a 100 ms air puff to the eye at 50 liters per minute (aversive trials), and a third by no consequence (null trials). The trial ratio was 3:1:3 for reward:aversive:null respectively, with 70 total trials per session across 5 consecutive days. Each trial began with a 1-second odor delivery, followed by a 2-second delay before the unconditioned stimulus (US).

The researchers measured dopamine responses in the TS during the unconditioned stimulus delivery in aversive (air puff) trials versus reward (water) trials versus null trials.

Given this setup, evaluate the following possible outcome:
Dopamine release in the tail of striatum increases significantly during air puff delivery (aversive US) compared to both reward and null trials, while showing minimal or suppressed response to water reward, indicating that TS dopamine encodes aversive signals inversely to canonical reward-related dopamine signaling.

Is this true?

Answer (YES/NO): NO